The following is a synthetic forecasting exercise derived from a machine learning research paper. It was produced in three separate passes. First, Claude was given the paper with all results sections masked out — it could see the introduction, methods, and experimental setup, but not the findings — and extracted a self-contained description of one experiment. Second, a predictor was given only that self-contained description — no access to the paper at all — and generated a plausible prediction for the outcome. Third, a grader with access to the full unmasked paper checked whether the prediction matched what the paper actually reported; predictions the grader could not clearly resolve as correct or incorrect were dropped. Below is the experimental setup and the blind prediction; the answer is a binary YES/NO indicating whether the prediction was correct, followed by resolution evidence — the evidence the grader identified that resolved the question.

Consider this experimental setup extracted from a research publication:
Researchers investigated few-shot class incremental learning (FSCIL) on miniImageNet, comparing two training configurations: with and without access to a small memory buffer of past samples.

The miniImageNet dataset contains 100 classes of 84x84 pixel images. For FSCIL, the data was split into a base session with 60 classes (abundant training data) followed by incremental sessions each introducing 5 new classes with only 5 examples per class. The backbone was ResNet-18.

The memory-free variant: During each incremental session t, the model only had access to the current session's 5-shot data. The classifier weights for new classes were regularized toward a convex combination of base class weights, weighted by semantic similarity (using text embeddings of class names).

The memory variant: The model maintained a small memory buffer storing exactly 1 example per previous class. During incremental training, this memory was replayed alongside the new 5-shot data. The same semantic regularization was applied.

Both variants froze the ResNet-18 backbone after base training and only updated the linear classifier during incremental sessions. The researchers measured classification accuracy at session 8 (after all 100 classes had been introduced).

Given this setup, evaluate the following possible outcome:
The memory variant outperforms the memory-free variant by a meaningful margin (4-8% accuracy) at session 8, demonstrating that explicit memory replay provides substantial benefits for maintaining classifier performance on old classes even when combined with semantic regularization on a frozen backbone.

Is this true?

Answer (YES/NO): NO